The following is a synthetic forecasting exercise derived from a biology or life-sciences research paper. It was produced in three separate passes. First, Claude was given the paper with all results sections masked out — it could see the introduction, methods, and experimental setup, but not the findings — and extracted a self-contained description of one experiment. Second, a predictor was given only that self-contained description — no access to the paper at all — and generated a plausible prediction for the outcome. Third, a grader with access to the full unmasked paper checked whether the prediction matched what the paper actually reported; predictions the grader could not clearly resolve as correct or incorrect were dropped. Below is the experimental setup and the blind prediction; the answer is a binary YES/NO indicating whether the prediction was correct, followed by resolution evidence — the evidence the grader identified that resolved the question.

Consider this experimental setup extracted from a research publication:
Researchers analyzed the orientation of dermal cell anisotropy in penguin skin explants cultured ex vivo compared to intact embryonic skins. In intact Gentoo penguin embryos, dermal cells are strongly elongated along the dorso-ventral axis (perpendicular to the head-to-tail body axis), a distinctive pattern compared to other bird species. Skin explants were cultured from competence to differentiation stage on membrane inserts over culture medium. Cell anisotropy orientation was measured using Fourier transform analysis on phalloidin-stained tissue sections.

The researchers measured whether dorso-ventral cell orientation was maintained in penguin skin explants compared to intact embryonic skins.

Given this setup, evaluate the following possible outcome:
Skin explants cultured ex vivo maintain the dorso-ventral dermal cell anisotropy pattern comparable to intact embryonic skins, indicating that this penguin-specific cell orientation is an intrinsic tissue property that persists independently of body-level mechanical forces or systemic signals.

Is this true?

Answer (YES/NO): NO